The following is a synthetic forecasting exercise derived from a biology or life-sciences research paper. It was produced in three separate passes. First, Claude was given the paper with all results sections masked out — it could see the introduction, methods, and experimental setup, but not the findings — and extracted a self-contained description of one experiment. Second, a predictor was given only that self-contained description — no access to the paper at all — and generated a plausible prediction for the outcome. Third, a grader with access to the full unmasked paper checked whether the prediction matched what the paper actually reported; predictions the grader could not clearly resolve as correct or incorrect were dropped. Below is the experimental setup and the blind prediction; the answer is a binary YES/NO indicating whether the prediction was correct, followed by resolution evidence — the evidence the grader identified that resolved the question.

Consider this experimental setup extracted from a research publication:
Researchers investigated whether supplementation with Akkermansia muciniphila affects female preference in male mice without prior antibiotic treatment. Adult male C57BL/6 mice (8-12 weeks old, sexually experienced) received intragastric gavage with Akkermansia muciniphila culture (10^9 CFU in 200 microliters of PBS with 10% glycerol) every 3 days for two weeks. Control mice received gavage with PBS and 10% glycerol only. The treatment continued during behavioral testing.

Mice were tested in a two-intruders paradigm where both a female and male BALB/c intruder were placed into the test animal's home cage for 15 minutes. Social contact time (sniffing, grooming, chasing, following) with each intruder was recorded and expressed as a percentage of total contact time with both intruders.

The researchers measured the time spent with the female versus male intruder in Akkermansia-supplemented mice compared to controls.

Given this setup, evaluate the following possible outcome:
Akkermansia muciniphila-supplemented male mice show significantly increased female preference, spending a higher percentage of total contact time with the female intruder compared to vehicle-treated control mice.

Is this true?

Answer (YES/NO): NO